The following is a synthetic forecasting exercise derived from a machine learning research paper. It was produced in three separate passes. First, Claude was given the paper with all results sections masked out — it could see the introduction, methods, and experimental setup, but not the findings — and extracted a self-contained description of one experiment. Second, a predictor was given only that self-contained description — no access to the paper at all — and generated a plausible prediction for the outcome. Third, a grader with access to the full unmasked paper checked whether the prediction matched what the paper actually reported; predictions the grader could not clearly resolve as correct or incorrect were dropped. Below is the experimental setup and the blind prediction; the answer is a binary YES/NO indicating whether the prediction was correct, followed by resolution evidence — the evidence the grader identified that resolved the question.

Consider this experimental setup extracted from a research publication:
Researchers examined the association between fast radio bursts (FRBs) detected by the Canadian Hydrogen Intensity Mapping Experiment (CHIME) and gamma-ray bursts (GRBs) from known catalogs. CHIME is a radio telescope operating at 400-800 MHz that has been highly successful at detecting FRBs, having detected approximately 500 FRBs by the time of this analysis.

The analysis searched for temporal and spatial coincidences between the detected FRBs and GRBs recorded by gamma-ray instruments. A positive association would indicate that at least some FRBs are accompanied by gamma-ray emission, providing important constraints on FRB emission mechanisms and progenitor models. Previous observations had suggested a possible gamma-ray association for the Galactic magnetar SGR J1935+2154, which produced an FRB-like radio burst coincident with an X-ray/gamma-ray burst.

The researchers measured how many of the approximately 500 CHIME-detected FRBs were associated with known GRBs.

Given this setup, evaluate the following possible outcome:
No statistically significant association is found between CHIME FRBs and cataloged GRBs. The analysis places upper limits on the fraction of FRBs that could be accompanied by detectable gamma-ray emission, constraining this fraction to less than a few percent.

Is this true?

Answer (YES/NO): NO